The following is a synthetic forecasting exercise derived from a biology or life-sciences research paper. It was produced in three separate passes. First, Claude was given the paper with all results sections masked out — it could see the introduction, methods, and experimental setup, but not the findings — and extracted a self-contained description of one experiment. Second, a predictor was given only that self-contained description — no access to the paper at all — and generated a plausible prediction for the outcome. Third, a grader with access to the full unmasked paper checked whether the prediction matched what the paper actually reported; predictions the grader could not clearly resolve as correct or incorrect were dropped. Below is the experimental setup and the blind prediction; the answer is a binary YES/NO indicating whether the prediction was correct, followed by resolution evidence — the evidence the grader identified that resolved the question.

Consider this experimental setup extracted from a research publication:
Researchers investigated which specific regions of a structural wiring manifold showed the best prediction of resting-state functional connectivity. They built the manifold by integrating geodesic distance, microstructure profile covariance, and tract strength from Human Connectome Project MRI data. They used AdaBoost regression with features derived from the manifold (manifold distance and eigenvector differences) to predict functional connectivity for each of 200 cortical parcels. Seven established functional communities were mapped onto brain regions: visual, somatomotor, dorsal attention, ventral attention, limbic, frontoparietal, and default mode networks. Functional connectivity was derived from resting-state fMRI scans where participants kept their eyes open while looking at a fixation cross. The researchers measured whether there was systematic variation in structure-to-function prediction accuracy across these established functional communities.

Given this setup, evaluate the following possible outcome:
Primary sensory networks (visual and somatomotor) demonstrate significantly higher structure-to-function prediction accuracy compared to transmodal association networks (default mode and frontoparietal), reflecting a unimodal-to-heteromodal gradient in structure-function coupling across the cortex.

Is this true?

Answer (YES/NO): YES